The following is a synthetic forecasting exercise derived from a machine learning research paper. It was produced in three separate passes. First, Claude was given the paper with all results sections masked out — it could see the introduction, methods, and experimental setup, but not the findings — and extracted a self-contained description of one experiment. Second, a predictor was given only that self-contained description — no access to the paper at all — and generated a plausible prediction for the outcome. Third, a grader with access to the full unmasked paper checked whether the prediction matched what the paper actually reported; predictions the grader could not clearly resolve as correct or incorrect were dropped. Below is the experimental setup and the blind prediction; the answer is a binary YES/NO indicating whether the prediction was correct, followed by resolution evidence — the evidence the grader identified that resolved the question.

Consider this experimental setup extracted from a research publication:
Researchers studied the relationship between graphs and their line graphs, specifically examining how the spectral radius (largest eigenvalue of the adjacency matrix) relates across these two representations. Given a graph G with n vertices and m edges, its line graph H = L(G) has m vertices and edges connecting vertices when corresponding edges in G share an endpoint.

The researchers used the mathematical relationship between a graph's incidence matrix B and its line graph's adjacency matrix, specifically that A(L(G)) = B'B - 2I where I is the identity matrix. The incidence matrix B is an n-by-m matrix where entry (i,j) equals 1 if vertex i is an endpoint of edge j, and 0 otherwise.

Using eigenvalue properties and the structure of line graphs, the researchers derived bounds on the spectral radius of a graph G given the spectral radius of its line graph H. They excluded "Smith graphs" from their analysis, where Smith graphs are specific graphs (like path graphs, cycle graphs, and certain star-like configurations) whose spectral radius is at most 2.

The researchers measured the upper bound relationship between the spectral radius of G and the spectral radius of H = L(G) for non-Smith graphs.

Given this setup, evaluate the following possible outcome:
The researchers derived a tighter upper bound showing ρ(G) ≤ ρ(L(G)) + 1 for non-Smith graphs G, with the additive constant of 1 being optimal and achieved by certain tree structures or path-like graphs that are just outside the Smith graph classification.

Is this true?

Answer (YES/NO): NO